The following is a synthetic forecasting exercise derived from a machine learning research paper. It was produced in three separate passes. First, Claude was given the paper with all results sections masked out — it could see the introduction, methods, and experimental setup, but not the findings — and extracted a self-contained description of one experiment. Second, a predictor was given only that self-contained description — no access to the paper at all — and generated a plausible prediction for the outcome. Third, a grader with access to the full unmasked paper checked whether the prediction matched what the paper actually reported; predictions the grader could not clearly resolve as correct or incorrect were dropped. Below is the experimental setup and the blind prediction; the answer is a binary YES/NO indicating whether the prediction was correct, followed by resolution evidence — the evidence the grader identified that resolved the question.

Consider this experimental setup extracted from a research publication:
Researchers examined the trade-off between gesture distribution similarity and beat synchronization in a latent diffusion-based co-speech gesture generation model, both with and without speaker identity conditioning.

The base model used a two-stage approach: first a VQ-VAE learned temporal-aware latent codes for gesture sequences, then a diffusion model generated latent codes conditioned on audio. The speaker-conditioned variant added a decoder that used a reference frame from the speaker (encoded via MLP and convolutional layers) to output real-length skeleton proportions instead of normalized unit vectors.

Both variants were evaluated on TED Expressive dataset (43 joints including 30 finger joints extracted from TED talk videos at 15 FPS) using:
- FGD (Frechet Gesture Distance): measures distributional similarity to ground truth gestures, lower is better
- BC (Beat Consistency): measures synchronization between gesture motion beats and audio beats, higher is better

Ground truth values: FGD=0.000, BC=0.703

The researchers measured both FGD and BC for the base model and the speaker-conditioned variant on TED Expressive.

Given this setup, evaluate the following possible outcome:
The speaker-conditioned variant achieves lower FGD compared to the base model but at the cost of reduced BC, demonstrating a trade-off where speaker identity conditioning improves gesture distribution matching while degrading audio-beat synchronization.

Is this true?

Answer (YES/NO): NO